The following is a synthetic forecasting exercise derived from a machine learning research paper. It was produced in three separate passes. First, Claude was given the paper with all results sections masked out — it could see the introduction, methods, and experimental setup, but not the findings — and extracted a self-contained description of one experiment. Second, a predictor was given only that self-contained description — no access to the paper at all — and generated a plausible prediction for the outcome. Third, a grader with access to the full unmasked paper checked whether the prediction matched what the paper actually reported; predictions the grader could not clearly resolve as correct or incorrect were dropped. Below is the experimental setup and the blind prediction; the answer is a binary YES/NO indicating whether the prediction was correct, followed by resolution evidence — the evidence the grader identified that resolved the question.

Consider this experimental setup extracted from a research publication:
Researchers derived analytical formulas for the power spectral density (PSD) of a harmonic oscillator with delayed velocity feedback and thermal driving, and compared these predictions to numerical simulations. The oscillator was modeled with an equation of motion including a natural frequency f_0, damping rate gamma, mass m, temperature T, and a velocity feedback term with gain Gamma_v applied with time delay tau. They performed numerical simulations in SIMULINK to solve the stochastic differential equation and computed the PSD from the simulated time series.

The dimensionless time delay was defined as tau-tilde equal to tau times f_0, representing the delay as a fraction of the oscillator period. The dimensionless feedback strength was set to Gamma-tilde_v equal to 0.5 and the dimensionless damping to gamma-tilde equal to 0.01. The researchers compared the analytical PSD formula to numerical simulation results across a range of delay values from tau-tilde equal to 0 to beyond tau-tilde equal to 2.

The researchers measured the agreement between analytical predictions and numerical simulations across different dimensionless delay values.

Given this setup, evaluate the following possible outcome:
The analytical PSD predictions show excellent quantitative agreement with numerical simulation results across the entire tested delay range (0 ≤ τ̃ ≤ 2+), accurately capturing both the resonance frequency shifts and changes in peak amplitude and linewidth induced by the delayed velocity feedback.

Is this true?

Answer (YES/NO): NO